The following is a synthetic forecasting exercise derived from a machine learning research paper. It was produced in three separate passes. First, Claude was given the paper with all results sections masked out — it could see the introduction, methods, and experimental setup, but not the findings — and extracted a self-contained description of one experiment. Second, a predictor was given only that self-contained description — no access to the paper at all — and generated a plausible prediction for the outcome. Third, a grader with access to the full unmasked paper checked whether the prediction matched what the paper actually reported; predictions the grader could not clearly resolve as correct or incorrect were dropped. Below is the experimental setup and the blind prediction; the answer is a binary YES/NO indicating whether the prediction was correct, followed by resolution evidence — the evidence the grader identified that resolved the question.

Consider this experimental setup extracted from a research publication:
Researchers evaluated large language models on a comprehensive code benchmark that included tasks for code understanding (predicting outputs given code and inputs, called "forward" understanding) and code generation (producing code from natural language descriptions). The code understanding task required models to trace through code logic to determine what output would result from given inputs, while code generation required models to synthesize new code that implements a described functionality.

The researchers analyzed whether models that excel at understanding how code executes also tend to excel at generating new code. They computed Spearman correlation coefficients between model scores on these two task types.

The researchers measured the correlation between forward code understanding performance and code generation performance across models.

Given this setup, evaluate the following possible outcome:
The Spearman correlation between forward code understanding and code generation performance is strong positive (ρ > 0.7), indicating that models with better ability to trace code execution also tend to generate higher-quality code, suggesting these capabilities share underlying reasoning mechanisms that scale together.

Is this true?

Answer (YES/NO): YES